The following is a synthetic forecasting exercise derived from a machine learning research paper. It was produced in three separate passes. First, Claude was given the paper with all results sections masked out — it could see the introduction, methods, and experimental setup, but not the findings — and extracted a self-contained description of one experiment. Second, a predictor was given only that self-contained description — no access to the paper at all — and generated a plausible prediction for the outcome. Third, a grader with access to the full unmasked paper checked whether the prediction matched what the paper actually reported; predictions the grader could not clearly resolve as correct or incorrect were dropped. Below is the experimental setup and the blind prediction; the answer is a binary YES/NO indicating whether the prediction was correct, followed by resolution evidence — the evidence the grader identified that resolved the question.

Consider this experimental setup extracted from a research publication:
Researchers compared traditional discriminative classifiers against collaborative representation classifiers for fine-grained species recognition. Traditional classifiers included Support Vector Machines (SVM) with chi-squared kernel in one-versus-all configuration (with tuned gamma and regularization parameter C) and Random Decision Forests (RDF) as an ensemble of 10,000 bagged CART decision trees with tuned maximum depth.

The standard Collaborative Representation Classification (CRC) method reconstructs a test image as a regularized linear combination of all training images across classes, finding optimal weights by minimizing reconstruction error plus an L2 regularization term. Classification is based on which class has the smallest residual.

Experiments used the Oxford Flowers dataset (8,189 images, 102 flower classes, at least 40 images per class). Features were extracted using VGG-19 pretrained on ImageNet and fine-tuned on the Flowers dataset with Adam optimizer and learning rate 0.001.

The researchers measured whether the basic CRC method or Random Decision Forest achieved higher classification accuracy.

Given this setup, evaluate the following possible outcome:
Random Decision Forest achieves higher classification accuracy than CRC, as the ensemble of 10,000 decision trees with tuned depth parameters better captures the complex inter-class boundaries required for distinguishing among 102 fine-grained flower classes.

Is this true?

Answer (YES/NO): YES